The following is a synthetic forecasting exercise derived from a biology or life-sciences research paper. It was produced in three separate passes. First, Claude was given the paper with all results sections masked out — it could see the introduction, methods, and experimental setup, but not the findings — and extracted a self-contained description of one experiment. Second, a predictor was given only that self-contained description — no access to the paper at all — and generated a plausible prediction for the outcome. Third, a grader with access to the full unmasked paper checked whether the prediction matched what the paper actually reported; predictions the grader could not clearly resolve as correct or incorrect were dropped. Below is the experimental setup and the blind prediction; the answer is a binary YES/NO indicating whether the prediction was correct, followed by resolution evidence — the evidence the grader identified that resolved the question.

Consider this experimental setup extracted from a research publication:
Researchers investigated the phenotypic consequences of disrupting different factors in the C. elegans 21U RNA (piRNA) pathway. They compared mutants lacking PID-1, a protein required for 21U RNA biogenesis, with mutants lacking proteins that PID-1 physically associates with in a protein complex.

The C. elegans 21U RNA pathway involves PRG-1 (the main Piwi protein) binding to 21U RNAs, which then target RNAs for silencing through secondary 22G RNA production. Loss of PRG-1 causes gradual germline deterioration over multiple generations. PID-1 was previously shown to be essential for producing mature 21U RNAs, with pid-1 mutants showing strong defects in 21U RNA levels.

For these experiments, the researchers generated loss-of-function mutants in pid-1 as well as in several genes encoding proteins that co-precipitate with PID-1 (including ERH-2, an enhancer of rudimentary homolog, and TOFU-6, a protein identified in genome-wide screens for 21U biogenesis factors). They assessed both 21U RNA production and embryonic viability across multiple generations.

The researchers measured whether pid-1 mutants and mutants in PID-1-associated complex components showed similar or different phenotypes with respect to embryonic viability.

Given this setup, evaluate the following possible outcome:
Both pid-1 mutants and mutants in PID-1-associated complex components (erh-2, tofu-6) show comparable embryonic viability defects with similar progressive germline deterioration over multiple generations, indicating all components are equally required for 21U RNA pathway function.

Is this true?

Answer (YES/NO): NO